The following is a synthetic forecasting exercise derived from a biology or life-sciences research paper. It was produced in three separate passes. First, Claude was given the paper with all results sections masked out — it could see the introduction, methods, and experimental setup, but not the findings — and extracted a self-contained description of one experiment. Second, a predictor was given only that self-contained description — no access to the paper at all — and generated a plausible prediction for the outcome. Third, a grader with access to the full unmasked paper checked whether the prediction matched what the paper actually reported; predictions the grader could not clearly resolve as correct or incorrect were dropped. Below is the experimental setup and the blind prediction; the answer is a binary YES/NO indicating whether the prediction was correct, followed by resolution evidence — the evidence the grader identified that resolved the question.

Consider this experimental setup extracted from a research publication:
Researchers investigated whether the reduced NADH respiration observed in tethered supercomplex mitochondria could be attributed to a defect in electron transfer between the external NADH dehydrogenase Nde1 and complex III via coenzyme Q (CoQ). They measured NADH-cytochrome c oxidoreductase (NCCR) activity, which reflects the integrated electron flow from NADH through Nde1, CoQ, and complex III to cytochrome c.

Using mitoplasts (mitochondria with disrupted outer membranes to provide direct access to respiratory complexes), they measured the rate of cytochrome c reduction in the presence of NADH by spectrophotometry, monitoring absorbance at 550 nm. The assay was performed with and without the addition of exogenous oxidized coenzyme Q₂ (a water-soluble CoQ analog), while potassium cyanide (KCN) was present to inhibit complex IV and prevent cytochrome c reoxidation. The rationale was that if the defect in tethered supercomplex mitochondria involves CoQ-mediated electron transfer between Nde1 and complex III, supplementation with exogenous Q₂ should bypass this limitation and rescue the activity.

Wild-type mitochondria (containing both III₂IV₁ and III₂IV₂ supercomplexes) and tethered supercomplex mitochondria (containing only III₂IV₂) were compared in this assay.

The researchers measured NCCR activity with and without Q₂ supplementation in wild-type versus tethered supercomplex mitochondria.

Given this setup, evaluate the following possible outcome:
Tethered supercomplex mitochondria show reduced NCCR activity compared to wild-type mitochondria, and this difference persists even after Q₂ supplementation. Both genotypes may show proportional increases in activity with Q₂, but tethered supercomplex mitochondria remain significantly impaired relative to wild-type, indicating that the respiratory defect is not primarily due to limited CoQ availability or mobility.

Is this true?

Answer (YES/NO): NO